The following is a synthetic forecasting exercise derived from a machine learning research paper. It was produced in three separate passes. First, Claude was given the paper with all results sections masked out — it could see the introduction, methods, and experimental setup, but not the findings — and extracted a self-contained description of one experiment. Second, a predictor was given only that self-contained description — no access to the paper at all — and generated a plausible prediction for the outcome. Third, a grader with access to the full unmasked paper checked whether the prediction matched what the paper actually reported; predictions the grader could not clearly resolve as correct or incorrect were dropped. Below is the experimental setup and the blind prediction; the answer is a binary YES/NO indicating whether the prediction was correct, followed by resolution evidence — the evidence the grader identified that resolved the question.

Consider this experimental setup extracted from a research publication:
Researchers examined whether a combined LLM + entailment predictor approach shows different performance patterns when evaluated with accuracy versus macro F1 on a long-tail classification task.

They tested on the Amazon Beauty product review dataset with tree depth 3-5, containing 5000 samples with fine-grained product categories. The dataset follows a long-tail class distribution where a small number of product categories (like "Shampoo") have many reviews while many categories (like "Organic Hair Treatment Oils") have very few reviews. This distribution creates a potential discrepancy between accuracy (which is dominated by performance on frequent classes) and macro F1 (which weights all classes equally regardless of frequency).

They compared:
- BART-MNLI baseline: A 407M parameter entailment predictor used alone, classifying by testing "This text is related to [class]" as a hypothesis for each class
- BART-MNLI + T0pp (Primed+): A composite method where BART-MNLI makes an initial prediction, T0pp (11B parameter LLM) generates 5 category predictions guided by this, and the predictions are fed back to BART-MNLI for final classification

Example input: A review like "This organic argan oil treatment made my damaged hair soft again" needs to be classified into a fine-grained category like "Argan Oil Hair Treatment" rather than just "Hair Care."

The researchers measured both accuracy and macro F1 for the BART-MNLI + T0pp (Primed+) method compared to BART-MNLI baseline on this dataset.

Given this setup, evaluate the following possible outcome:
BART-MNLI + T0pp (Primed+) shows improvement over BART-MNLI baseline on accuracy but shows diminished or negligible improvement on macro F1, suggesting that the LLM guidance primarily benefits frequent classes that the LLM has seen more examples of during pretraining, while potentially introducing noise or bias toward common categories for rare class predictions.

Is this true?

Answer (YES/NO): NO